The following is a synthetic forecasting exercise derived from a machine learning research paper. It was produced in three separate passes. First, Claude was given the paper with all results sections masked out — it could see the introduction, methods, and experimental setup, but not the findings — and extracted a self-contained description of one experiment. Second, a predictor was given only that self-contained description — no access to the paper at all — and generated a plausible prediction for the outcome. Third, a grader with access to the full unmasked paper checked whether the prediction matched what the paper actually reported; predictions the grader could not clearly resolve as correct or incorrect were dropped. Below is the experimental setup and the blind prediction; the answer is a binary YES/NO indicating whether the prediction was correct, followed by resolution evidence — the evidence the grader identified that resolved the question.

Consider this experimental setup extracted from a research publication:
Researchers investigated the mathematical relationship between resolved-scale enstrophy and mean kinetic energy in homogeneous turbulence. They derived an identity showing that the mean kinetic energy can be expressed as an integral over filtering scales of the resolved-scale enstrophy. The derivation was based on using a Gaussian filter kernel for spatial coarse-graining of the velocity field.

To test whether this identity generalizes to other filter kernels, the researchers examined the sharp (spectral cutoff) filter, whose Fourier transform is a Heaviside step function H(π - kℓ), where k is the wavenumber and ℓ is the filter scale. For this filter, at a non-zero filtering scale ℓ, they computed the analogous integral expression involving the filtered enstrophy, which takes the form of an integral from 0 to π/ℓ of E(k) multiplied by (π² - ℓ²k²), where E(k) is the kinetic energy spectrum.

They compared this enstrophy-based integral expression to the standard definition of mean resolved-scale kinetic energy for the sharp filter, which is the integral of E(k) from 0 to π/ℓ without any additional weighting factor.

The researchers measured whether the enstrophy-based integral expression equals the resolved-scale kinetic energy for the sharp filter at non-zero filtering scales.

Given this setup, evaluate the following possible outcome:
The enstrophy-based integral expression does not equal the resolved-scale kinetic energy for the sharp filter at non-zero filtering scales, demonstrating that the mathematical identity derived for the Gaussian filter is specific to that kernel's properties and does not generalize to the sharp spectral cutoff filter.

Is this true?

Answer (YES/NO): YES